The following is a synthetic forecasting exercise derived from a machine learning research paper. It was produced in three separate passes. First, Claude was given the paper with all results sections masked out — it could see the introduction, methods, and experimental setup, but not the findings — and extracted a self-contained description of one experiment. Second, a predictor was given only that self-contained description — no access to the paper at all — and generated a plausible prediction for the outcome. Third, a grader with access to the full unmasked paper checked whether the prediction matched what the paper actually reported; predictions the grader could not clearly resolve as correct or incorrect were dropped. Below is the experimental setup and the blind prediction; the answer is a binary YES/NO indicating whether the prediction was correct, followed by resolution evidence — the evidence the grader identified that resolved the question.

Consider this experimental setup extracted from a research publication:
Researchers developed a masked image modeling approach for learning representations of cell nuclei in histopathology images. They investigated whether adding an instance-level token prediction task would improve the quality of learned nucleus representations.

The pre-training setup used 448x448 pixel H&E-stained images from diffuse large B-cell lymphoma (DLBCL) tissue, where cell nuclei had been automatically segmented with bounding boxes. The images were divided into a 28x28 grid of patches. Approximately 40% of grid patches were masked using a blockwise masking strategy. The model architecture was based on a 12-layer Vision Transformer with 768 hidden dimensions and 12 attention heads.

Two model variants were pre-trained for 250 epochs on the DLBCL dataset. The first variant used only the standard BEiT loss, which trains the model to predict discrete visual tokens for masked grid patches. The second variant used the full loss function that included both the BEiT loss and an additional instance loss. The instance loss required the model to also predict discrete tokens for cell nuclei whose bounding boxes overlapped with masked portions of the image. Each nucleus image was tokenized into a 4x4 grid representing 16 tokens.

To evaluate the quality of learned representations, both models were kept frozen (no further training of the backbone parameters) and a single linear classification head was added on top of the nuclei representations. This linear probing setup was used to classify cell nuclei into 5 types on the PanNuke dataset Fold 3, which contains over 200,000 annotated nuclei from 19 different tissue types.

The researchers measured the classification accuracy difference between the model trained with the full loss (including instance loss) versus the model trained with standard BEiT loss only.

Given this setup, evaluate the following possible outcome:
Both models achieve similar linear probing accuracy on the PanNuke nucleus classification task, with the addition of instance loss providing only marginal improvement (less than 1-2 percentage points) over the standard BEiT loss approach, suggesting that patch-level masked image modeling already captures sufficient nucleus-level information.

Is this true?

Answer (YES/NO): NO